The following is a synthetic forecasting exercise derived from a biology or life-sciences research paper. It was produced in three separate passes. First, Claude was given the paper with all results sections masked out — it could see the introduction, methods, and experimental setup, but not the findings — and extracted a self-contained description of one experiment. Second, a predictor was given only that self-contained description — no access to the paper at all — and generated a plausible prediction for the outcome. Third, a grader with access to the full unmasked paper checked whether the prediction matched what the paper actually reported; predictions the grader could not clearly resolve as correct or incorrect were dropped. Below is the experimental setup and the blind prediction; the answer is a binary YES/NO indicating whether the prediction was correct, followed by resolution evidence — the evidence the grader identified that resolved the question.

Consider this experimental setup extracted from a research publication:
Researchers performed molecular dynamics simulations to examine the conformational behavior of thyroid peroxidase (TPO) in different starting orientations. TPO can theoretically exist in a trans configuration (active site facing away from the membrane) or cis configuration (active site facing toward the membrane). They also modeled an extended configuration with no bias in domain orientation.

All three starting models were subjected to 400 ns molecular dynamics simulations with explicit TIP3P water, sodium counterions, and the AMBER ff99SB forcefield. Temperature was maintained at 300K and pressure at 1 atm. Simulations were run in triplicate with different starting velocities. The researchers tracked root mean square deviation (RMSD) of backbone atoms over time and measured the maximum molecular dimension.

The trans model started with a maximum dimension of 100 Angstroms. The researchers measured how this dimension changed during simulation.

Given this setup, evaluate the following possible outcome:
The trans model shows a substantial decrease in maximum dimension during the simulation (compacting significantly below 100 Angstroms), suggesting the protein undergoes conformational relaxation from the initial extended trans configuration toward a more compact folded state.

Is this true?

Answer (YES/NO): YES